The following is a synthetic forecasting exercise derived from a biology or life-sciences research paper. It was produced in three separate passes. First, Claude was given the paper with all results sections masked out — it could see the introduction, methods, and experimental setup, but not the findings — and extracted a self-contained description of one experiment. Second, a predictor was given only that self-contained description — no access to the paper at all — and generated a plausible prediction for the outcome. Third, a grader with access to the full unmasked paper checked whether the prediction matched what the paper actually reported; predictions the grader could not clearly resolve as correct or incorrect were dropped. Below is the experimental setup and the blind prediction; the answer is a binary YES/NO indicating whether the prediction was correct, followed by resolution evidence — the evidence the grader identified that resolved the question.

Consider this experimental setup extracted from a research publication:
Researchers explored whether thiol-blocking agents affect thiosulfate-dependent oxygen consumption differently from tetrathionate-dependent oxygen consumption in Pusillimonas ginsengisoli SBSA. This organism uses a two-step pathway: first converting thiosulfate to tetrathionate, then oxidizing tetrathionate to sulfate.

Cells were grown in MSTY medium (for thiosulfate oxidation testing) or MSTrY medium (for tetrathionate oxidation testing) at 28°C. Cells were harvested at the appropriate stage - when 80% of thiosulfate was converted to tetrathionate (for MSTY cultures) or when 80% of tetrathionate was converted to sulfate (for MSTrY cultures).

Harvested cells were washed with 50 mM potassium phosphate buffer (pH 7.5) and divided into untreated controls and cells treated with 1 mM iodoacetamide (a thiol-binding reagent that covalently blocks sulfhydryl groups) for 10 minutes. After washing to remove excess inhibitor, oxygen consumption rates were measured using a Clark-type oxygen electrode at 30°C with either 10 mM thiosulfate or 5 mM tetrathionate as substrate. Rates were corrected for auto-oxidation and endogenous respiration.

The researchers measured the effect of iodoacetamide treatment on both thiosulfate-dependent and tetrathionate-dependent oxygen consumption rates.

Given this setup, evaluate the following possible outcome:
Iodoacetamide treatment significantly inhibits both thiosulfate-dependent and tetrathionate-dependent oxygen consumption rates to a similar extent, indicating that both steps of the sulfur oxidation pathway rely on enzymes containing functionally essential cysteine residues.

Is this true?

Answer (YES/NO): NO